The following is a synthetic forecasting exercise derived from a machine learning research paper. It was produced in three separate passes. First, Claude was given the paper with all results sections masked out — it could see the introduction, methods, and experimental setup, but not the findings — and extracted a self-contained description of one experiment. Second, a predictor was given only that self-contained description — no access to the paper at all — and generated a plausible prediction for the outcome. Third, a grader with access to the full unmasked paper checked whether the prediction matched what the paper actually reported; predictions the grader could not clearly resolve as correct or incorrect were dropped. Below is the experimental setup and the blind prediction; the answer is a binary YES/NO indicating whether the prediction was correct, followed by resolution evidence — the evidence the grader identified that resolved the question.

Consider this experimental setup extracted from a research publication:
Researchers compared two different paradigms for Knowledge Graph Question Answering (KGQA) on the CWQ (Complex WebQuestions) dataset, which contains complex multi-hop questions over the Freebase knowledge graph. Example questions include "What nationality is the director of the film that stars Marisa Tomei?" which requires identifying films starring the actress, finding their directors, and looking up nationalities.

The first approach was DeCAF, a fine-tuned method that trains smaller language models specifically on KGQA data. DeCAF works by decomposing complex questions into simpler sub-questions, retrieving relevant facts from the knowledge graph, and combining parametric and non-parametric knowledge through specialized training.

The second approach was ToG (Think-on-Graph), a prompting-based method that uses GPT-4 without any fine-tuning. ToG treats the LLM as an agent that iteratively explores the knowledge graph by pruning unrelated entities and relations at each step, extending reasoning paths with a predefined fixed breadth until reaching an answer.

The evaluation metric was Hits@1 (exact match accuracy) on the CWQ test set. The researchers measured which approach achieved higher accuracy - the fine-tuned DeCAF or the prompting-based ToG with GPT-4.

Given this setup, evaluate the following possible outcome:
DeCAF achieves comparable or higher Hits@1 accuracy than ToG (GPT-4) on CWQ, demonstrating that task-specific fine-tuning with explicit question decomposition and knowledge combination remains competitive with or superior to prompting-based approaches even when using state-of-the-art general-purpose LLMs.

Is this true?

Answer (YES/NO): YES